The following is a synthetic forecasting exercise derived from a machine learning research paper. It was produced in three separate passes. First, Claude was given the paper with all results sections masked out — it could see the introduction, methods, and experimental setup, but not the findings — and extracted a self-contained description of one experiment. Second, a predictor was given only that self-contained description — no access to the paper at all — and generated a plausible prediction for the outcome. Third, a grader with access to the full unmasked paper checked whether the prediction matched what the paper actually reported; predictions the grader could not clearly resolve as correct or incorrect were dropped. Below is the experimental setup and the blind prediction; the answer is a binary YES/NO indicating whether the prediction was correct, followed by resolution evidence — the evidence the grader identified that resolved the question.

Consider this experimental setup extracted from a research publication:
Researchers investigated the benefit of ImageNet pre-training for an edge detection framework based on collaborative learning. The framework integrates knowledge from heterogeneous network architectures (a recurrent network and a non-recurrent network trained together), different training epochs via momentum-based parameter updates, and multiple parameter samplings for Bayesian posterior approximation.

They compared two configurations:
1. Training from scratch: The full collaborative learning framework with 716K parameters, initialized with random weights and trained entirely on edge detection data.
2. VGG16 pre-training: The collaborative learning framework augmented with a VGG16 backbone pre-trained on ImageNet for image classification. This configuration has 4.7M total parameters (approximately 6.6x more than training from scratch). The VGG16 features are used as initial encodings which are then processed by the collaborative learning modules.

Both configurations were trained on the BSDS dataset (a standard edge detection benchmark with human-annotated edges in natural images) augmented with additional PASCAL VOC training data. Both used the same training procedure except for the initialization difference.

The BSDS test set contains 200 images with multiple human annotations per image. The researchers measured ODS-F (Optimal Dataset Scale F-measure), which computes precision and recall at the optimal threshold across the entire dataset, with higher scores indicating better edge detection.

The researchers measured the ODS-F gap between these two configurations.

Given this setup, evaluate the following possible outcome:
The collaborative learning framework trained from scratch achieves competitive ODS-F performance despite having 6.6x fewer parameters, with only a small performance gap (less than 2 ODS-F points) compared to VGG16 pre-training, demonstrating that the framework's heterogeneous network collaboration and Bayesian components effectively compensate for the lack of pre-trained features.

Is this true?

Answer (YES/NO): YES